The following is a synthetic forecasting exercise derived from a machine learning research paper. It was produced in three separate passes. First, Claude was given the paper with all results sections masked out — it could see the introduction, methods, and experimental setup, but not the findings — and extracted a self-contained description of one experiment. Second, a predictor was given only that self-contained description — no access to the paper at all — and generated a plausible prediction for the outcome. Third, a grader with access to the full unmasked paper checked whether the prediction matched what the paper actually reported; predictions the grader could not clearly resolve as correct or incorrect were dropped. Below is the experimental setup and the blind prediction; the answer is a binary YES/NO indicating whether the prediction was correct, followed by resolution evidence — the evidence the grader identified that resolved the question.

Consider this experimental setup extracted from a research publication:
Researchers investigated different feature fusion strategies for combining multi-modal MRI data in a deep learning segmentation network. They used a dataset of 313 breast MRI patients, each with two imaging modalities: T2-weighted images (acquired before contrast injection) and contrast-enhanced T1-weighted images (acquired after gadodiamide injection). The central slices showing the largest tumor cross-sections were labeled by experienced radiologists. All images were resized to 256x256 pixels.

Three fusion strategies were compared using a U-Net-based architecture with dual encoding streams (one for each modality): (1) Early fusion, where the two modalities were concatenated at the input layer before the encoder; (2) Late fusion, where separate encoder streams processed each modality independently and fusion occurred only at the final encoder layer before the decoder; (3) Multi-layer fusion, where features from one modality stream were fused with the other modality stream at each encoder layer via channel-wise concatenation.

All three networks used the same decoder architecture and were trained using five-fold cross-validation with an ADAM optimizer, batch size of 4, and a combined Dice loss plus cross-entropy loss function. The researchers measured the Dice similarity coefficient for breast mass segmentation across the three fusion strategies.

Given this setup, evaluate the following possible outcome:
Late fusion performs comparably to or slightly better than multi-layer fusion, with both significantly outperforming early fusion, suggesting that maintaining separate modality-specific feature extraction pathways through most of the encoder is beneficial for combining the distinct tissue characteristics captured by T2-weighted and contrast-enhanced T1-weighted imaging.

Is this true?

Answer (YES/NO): NO